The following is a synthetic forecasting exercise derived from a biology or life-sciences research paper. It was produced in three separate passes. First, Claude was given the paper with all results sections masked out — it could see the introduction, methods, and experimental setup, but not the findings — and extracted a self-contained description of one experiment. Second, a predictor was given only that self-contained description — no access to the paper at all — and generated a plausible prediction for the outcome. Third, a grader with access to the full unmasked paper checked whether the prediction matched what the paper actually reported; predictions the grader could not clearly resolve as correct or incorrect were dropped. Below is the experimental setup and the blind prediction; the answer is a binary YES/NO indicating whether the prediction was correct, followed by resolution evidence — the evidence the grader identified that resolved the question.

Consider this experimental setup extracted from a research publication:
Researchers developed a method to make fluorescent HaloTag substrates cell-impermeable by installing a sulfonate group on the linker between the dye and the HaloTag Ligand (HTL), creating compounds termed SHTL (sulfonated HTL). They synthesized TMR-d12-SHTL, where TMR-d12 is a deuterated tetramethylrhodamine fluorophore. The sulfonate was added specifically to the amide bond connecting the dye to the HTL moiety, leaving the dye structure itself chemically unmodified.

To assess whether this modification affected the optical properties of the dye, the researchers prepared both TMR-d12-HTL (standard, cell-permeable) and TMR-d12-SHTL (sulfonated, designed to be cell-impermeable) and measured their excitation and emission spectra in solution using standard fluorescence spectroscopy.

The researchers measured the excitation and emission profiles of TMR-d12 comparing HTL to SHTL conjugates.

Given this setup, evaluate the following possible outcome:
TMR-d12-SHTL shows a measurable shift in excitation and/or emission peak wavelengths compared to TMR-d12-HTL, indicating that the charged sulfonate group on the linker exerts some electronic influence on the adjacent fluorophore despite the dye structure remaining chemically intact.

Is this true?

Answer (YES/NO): YES